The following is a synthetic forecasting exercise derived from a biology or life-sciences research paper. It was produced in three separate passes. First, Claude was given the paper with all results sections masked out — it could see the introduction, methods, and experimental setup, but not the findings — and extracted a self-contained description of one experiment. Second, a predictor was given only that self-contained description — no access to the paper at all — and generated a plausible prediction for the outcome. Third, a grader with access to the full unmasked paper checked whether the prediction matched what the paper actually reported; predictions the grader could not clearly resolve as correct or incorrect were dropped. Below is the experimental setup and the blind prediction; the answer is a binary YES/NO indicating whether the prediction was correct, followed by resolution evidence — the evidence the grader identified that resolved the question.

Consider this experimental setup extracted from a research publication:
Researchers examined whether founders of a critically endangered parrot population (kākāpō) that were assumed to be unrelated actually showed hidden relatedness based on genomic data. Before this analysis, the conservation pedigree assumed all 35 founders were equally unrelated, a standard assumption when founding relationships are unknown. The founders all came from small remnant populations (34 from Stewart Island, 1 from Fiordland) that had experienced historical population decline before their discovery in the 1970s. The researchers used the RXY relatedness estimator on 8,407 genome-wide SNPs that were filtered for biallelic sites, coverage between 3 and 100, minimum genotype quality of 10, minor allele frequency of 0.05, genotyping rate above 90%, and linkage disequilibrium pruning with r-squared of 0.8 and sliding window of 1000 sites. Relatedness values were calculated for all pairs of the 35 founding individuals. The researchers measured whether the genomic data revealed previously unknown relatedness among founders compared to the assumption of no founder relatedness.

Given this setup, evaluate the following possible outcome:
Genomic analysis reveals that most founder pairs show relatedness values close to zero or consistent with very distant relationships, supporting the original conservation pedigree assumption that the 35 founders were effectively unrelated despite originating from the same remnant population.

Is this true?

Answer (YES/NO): NO